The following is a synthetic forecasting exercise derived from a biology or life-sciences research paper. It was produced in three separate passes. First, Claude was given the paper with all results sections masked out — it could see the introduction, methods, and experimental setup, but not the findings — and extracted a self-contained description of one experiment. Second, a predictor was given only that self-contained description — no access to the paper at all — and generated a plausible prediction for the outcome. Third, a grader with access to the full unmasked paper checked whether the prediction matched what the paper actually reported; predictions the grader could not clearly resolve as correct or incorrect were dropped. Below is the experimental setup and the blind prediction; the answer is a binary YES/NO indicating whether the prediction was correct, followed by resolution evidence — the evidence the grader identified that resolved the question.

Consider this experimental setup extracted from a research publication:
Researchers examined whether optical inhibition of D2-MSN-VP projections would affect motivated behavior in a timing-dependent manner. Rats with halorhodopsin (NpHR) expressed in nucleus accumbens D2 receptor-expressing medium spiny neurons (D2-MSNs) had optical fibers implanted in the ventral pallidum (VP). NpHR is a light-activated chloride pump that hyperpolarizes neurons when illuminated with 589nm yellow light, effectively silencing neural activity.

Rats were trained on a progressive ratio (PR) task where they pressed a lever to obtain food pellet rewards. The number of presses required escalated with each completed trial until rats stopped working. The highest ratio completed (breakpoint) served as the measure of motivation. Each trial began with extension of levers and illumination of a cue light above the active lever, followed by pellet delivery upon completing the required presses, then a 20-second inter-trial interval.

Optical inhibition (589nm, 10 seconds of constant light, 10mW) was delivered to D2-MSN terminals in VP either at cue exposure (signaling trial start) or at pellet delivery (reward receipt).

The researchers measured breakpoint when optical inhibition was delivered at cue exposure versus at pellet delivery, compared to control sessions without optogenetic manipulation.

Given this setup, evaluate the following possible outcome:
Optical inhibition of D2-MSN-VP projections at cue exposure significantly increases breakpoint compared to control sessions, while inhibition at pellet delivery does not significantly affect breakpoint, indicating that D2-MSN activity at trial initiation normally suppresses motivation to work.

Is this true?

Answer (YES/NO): NO